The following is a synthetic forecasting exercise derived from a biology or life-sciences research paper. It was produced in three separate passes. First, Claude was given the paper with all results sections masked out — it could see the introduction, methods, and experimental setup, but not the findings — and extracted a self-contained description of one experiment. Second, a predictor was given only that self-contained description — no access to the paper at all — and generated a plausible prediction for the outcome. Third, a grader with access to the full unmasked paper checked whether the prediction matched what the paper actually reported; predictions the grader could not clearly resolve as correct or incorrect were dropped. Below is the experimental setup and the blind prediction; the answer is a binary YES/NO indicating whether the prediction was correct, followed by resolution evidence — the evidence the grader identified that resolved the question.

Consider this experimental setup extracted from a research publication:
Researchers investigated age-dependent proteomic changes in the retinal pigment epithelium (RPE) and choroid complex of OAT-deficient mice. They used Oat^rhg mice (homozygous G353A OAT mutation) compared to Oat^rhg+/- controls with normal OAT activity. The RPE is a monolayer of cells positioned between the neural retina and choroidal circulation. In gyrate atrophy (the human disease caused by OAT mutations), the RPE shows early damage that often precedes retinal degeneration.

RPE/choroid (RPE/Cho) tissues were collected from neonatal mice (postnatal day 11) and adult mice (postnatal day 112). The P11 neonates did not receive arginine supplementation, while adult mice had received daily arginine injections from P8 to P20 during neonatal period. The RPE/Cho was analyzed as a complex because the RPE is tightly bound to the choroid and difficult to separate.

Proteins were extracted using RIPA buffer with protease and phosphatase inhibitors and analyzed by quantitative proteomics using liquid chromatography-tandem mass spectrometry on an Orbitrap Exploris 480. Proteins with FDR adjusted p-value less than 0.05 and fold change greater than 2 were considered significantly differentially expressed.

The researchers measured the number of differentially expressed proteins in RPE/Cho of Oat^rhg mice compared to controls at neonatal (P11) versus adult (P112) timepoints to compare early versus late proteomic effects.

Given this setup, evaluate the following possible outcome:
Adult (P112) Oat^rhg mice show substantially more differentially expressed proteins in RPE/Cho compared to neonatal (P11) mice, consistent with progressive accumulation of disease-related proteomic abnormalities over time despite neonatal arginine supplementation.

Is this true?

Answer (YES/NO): YES